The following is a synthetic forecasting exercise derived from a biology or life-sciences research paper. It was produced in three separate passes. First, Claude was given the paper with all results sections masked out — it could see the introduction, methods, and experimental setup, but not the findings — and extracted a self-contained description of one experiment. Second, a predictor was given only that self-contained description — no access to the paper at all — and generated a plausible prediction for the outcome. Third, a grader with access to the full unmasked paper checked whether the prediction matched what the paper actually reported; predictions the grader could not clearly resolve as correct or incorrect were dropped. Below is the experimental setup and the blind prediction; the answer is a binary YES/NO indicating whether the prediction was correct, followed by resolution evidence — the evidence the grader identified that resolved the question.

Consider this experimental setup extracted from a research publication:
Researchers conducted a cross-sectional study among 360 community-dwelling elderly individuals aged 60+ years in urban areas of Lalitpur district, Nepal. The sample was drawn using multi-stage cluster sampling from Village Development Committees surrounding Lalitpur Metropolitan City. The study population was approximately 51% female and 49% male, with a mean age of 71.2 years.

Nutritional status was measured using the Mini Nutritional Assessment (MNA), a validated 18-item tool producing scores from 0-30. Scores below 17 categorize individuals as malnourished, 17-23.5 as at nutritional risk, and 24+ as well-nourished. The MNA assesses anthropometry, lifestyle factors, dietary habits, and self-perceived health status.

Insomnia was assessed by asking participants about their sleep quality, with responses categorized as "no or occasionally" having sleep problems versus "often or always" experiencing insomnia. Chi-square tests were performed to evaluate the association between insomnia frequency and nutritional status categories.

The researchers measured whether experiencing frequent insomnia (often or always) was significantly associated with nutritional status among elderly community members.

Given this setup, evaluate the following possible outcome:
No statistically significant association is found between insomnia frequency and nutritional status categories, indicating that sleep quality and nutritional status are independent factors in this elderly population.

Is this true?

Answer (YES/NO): NO